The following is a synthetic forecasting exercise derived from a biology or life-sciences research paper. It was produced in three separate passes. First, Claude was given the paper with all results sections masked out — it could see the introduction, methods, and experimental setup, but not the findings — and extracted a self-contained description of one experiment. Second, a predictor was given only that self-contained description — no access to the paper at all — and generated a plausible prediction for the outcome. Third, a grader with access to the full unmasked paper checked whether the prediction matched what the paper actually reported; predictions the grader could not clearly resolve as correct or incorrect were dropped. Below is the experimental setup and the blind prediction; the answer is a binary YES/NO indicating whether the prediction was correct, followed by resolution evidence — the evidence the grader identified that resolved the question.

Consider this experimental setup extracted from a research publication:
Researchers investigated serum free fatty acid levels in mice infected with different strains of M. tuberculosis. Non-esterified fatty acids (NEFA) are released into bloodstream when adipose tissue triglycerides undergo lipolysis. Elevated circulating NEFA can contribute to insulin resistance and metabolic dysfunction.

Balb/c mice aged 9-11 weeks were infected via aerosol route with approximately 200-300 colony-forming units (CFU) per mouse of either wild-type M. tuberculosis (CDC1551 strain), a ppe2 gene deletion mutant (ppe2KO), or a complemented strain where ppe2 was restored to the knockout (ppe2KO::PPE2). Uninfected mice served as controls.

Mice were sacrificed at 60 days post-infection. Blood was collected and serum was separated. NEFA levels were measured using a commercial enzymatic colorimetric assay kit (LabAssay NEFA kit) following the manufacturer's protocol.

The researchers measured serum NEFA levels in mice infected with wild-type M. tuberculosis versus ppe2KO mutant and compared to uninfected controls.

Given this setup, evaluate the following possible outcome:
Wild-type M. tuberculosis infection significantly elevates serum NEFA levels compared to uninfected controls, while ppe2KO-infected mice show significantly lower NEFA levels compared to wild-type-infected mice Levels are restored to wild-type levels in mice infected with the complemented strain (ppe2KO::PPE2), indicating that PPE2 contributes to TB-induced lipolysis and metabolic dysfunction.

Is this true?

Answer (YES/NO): YES